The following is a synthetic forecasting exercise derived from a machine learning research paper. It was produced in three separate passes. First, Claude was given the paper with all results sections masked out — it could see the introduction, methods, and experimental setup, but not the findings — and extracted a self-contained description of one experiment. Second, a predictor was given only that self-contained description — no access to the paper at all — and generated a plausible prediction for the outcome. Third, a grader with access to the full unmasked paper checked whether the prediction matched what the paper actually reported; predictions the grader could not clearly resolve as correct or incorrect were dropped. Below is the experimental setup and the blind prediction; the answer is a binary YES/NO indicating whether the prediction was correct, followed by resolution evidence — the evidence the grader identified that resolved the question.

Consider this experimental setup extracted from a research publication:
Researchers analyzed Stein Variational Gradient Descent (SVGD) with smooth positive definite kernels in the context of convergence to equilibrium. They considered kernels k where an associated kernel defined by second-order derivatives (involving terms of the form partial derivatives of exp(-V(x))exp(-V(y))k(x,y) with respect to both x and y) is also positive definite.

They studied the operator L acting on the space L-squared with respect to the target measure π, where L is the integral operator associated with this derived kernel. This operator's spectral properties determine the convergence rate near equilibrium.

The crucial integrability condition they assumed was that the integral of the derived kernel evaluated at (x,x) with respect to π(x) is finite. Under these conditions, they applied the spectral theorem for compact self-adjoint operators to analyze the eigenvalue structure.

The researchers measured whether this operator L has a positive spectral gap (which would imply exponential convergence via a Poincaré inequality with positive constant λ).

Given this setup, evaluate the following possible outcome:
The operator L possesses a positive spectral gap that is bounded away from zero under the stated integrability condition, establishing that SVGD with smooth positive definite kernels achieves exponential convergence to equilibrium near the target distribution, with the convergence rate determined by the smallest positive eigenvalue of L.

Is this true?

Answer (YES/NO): NO